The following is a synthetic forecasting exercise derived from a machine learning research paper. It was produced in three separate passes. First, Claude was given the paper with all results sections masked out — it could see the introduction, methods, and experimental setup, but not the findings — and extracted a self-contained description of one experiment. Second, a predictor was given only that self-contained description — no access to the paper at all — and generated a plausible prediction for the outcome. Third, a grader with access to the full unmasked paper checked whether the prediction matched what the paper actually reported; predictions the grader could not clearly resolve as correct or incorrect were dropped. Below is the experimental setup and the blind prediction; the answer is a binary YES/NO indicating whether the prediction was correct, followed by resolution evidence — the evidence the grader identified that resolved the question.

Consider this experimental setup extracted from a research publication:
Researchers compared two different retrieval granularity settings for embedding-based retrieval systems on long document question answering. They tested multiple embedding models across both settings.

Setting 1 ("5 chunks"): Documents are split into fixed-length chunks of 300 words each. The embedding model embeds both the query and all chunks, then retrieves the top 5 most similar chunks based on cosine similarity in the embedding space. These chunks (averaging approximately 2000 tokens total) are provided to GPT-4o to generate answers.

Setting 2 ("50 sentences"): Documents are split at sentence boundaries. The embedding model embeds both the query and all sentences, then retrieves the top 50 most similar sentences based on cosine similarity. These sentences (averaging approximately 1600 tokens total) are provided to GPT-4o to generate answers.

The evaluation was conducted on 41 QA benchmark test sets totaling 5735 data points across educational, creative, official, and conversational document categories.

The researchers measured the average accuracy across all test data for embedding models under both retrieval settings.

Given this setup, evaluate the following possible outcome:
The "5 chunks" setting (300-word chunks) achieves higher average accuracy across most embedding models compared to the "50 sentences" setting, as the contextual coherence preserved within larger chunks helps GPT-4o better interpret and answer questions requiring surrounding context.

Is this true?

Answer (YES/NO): YES